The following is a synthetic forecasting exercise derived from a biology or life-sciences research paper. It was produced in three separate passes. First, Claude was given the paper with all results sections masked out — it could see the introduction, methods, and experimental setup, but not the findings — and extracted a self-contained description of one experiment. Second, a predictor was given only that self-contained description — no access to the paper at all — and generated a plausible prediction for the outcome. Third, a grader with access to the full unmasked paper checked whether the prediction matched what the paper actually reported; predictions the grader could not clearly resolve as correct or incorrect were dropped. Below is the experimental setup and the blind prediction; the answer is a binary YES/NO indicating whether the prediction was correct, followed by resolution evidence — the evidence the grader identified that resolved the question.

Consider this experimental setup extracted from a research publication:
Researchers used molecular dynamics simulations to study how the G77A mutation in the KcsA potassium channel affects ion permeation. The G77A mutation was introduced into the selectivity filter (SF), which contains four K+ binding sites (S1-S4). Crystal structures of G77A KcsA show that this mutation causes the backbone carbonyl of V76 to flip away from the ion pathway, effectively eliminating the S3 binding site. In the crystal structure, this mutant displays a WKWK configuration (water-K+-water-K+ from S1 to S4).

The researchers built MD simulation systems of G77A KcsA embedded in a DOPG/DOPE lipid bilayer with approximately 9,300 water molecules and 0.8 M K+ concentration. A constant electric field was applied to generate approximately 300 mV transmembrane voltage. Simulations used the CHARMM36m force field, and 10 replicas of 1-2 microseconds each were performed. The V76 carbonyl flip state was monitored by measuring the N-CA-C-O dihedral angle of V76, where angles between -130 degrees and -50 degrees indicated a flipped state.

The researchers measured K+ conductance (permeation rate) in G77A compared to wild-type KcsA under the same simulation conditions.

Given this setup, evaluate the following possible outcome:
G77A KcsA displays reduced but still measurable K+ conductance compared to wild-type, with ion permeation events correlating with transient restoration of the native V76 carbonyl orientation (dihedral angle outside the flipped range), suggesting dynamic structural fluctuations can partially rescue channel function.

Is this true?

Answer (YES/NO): NO